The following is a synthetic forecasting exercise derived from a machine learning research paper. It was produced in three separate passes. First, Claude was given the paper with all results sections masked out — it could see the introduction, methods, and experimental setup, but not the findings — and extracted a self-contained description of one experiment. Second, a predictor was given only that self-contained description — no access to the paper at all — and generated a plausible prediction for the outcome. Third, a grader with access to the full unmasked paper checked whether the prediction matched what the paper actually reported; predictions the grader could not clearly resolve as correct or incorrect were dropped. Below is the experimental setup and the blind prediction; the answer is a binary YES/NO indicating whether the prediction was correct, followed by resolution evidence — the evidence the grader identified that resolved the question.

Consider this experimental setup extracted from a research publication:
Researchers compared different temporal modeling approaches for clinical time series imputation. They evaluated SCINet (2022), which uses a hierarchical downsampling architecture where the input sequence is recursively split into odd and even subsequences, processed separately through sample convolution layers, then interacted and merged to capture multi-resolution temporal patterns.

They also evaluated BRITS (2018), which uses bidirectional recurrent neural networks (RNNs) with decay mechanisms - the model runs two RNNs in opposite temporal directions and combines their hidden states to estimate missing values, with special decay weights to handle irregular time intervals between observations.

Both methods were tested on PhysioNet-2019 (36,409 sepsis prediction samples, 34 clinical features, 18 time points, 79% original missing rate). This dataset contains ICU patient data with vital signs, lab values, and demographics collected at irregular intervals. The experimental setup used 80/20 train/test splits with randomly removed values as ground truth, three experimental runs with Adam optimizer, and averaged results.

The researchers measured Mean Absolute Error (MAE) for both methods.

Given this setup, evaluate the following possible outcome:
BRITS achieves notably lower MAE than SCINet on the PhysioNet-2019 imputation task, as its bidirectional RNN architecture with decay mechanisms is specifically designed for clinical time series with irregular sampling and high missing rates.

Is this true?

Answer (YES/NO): YES